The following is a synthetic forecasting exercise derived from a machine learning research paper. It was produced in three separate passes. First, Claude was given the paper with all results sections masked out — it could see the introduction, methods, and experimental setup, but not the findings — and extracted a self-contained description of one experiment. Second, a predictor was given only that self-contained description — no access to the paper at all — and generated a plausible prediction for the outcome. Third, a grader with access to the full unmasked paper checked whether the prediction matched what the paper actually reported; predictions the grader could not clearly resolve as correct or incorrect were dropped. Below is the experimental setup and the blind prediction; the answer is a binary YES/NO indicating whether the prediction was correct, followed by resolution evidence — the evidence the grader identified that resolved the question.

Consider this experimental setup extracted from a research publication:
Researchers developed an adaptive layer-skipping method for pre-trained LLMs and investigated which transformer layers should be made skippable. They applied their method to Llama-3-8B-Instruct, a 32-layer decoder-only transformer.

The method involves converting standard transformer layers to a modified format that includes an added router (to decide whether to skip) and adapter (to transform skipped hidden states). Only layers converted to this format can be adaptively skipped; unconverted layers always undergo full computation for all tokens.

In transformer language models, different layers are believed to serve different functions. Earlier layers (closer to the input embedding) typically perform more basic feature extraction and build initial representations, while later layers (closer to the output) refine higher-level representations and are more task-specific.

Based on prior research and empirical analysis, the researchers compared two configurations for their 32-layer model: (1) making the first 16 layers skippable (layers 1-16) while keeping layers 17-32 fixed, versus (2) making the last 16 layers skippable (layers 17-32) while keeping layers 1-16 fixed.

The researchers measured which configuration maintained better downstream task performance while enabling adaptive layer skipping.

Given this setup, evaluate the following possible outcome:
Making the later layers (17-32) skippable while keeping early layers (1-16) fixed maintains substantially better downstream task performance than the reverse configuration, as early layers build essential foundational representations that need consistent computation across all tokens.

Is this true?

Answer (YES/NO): YES